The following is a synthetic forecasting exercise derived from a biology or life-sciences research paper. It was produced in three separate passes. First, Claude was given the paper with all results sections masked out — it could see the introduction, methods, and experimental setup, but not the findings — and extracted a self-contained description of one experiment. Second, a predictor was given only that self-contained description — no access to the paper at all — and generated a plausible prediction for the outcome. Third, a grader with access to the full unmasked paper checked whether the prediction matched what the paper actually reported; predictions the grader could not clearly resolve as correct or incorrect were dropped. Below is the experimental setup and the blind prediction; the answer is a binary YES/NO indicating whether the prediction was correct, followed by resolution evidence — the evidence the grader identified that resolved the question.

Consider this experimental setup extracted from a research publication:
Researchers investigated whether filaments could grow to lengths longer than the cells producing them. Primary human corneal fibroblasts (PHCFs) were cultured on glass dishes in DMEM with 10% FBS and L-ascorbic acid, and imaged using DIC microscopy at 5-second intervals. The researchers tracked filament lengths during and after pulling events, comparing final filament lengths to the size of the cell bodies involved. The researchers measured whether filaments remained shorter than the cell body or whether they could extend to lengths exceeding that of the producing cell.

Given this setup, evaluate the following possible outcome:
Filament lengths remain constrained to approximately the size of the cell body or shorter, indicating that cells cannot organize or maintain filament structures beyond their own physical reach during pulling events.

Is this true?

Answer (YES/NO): NO